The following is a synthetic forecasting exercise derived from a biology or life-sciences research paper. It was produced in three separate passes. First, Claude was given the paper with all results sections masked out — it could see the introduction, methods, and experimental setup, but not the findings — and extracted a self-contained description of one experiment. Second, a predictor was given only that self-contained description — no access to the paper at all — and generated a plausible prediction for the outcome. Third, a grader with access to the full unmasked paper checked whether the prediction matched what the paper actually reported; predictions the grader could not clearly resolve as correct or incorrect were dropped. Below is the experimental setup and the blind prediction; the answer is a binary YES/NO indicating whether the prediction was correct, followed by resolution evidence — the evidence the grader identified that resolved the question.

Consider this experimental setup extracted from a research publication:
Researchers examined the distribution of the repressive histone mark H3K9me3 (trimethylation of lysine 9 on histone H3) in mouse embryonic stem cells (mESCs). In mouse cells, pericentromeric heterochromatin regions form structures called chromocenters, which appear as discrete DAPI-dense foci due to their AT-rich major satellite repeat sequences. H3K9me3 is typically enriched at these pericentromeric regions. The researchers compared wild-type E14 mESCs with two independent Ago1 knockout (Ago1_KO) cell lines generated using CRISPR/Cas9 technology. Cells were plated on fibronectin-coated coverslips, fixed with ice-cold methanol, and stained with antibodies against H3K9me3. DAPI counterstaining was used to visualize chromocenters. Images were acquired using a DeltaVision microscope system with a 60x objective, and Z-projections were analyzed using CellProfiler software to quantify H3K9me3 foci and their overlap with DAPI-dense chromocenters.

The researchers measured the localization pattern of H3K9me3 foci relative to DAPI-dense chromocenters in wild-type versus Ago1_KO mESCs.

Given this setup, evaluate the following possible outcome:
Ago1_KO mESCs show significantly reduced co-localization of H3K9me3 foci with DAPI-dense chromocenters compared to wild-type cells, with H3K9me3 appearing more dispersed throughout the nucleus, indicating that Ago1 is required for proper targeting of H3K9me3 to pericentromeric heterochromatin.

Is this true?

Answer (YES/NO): YES